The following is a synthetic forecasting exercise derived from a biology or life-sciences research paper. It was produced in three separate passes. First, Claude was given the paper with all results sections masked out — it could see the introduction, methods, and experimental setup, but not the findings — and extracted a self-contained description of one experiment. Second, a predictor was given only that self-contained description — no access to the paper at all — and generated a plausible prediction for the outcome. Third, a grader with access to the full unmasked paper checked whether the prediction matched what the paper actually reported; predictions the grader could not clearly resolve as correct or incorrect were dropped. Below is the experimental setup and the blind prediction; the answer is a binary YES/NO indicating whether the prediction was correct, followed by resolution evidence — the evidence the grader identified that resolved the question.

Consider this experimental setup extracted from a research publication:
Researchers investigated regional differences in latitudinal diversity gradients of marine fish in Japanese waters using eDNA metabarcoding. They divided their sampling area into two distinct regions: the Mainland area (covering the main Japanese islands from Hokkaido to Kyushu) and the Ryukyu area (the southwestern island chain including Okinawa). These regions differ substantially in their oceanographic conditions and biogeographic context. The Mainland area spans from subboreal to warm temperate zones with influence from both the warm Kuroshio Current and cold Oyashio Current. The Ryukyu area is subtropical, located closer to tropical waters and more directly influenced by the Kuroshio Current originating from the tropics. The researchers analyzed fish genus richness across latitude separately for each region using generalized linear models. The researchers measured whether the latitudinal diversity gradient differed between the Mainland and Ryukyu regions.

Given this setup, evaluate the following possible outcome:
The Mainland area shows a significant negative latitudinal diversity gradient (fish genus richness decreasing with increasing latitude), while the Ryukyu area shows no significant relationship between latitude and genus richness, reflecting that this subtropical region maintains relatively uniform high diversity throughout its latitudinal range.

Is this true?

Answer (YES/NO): NO